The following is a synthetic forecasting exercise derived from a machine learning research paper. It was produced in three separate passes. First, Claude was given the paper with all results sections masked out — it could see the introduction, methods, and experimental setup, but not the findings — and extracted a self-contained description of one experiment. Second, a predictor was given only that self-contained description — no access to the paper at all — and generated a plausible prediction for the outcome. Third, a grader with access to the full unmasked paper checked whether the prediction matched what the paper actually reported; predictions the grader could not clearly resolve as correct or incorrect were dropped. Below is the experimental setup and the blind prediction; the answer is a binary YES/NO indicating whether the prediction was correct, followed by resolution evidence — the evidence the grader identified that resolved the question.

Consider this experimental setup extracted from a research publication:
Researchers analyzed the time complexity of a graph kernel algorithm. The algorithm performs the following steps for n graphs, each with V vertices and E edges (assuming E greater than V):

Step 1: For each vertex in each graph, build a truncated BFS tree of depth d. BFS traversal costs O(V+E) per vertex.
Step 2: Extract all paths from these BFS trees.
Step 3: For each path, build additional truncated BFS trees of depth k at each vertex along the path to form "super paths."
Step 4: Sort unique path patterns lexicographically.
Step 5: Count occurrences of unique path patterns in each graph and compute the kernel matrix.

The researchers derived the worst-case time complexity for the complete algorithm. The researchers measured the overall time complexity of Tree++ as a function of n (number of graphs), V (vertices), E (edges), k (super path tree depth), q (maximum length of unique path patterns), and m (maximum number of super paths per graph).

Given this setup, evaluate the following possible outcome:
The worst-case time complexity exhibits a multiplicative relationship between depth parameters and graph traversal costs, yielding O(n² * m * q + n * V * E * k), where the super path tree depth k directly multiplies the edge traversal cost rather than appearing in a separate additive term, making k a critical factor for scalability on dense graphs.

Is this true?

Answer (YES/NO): NO